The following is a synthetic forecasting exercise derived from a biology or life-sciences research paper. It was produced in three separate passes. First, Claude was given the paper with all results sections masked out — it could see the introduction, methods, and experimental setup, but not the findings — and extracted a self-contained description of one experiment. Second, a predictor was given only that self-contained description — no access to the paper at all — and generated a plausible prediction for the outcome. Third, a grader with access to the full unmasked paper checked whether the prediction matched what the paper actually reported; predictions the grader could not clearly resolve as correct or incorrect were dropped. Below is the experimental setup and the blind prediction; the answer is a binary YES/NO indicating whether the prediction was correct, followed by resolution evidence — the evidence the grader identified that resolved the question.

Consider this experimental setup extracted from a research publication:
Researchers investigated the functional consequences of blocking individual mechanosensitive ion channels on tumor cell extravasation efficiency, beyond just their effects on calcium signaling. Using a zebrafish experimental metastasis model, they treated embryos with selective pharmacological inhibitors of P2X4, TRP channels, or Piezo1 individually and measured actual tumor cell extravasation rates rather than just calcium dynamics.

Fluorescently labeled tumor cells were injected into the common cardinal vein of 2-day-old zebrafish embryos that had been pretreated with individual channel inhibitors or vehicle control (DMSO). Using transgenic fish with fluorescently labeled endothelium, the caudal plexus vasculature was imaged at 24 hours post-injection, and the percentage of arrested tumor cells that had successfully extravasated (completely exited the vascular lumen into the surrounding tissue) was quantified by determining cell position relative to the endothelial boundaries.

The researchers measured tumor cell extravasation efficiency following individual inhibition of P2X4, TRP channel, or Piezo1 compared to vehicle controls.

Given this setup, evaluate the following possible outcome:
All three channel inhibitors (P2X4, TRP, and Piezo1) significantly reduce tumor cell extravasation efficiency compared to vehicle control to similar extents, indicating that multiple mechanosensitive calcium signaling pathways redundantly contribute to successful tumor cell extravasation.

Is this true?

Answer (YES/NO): YES